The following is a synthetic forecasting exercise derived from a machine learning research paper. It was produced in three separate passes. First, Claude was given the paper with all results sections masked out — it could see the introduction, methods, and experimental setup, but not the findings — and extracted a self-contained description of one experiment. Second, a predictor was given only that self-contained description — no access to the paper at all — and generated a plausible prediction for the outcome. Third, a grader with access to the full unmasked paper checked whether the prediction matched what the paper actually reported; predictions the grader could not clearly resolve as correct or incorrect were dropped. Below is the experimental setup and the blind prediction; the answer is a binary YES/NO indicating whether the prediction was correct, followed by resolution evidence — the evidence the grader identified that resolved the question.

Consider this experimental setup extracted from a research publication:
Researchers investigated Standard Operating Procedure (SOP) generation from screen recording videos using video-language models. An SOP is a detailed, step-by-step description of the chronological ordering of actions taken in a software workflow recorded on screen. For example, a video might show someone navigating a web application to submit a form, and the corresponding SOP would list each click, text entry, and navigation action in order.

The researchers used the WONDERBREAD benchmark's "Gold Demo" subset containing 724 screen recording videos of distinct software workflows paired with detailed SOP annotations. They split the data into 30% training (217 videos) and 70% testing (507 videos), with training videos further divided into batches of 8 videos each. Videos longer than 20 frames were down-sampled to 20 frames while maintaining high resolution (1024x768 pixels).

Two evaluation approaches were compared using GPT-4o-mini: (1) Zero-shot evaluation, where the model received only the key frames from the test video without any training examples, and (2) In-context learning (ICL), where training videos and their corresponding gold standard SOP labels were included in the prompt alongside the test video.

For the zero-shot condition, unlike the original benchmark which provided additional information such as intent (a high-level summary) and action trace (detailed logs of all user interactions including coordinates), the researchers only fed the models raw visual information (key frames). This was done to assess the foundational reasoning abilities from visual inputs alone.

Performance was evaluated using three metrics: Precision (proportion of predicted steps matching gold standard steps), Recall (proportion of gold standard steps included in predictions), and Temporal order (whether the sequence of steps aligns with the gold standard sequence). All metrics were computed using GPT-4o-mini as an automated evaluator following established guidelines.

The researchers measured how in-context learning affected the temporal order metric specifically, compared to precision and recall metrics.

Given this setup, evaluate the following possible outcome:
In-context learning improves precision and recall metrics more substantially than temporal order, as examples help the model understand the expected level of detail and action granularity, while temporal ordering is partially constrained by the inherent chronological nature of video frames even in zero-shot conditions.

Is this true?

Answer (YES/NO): NO